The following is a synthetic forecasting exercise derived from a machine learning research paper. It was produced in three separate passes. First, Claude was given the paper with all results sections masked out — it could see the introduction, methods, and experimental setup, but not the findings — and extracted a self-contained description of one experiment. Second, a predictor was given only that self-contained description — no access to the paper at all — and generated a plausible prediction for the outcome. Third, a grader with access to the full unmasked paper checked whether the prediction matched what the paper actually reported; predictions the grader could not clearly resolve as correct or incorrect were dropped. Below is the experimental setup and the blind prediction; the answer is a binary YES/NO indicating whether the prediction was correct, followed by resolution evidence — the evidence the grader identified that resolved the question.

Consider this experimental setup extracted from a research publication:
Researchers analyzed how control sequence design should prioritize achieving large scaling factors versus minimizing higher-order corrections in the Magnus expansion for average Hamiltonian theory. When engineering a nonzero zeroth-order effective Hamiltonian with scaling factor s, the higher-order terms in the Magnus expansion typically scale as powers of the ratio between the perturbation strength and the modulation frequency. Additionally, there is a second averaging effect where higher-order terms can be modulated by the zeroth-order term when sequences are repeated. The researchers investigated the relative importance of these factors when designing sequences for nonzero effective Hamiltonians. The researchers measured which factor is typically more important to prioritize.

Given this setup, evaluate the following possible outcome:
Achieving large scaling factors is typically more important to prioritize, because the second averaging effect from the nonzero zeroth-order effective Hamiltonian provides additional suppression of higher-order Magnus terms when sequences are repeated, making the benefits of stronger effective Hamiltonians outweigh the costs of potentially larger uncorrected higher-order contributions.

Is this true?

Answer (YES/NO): YES